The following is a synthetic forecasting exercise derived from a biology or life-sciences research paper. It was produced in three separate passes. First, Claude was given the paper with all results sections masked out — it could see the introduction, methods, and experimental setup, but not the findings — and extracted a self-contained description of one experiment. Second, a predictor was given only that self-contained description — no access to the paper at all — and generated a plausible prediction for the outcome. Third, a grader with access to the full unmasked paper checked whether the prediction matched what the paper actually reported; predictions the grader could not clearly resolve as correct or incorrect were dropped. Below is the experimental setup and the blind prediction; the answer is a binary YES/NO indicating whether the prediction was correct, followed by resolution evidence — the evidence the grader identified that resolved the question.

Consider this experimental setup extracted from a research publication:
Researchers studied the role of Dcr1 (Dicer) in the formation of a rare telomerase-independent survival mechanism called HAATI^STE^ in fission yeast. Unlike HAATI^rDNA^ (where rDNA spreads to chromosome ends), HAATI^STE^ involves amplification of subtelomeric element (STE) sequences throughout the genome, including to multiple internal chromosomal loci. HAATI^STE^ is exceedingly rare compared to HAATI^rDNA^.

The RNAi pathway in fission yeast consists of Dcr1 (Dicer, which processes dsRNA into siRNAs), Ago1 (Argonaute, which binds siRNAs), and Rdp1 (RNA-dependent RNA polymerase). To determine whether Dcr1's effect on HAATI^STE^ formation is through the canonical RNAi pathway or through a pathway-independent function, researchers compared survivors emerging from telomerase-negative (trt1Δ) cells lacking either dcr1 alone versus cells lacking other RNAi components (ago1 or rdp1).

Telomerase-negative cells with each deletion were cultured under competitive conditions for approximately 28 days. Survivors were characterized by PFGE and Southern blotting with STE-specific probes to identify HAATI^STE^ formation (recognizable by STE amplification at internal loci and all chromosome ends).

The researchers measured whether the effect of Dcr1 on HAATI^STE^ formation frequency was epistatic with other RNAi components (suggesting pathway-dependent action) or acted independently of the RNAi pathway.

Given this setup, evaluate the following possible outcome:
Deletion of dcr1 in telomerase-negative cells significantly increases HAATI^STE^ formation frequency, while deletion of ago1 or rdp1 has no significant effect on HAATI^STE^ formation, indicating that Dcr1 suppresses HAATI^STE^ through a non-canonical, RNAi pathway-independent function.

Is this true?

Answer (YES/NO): YES